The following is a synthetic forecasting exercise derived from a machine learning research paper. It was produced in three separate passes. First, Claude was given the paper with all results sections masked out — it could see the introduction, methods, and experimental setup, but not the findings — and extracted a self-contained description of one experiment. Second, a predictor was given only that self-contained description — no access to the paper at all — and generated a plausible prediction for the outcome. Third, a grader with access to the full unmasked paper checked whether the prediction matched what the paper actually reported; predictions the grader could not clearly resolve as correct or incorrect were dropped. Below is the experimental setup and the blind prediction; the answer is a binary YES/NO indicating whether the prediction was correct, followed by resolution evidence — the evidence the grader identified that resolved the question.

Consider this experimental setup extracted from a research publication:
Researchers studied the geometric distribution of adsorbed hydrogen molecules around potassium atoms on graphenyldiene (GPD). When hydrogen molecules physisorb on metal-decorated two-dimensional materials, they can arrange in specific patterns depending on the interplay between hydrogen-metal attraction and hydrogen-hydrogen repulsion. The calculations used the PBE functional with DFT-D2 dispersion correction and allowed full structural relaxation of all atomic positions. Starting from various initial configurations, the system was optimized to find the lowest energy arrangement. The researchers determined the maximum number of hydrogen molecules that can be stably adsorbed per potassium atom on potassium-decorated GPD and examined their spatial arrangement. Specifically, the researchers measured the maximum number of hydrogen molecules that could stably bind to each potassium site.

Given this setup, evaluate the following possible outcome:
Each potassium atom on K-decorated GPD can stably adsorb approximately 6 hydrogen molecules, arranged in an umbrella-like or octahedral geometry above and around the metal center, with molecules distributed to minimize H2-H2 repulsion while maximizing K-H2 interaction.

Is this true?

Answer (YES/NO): NO